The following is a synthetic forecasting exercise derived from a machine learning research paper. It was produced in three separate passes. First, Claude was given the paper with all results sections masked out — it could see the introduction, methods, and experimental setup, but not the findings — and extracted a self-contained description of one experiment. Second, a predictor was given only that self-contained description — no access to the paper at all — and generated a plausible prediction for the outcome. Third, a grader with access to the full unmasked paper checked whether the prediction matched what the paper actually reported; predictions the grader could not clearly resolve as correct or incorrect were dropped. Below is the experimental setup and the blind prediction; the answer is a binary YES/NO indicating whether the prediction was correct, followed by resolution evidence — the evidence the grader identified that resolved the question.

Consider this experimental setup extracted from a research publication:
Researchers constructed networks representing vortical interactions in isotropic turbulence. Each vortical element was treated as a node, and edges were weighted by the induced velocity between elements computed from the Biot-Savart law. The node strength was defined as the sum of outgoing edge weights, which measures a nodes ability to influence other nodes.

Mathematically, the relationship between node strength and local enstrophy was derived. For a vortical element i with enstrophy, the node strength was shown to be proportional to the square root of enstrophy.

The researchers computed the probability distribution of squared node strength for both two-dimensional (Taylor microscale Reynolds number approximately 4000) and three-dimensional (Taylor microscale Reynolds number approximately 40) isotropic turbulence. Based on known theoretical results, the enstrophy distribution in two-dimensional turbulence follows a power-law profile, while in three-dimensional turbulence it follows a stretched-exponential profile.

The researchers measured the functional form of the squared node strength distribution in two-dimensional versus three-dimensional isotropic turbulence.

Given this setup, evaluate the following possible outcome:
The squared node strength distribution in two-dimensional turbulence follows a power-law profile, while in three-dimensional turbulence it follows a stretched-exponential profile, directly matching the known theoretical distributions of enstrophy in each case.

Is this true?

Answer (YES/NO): YES